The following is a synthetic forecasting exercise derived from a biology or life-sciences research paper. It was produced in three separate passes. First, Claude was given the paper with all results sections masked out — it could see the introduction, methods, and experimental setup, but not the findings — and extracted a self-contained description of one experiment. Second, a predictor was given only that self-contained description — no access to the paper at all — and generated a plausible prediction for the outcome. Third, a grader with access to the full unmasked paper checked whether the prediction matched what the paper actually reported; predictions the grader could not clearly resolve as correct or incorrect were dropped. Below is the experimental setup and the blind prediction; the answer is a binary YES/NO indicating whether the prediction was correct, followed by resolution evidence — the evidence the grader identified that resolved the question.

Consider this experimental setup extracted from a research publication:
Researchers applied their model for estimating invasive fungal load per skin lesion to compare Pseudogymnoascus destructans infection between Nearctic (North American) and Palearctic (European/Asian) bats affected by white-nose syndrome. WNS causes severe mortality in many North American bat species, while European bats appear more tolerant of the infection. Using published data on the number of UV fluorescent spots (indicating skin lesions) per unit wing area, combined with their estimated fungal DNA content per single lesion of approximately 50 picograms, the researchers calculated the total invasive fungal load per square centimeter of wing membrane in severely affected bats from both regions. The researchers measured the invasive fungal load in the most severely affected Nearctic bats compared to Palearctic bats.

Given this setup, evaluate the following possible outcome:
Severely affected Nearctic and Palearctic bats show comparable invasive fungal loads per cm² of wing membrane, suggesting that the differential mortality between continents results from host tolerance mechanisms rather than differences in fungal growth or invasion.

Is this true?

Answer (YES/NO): NO